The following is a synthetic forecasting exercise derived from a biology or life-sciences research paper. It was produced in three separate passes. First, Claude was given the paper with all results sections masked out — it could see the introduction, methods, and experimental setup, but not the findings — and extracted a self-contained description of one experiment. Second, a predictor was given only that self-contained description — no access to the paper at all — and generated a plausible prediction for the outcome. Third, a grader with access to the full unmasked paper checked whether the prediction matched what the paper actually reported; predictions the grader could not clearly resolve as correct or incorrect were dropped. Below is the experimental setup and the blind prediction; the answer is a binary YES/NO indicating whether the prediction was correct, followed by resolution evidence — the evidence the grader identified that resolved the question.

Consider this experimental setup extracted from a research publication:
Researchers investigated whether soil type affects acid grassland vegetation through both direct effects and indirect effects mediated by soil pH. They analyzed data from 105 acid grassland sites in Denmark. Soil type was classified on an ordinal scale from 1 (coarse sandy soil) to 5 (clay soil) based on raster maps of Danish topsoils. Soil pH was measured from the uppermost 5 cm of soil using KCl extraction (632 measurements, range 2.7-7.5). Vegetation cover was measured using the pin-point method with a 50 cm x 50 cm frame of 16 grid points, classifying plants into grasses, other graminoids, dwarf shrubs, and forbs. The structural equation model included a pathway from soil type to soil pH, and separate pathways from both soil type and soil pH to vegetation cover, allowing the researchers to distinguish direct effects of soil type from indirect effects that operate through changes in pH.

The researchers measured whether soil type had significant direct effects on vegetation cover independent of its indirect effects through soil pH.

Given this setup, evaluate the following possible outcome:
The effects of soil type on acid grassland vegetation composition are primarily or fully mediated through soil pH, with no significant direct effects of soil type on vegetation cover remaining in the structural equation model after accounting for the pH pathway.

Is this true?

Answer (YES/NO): NO